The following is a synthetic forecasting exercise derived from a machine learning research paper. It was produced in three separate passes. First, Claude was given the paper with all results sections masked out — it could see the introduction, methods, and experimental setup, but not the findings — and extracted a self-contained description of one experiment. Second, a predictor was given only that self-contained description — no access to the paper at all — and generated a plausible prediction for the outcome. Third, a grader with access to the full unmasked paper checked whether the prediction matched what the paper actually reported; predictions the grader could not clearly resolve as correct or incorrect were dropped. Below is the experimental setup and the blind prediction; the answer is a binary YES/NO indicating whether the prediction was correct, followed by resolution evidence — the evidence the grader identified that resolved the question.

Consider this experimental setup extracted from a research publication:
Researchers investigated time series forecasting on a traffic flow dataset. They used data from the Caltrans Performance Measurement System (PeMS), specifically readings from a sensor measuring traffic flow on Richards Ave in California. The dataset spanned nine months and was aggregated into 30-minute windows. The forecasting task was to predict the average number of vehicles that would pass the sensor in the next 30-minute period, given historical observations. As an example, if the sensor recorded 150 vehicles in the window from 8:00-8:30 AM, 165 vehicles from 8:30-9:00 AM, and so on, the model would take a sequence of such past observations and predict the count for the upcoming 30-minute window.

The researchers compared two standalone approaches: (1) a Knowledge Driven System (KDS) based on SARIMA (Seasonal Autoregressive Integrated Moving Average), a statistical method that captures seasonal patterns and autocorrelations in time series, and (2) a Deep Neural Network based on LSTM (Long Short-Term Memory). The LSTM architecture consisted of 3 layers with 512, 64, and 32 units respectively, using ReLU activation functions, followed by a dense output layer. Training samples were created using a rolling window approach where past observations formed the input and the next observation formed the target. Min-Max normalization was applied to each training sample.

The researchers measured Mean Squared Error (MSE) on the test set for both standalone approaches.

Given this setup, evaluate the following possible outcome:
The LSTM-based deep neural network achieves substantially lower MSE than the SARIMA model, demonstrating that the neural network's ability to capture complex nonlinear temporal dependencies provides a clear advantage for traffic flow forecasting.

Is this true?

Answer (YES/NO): NO